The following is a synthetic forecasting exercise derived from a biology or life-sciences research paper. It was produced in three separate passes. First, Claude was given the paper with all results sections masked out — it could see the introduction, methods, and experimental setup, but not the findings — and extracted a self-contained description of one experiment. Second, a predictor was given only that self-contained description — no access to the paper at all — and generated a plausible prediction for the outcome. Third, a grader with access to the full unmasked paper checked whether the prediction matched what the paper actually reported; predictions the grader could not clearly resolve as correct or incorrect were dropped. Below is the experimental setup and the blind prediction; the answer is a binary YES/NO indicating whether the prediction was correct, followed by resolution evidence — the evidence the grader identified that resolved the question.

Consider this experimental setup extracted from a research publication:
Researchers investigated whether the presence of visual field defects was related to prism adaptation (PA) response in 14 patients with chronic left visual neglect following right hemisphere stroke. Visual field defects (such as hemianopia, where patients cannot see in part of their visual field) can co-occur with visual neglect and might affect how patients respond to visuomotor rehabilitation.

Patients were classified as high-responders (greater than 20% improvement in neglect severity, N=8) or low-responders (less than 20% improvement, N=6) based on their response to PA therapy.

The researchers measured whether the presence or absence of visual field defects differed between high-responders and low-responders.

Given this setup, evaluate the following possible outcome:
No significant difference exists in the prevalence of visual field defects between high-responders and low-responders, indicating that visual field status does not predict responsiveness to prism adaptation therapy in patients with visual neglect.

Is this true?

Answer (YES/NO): YES